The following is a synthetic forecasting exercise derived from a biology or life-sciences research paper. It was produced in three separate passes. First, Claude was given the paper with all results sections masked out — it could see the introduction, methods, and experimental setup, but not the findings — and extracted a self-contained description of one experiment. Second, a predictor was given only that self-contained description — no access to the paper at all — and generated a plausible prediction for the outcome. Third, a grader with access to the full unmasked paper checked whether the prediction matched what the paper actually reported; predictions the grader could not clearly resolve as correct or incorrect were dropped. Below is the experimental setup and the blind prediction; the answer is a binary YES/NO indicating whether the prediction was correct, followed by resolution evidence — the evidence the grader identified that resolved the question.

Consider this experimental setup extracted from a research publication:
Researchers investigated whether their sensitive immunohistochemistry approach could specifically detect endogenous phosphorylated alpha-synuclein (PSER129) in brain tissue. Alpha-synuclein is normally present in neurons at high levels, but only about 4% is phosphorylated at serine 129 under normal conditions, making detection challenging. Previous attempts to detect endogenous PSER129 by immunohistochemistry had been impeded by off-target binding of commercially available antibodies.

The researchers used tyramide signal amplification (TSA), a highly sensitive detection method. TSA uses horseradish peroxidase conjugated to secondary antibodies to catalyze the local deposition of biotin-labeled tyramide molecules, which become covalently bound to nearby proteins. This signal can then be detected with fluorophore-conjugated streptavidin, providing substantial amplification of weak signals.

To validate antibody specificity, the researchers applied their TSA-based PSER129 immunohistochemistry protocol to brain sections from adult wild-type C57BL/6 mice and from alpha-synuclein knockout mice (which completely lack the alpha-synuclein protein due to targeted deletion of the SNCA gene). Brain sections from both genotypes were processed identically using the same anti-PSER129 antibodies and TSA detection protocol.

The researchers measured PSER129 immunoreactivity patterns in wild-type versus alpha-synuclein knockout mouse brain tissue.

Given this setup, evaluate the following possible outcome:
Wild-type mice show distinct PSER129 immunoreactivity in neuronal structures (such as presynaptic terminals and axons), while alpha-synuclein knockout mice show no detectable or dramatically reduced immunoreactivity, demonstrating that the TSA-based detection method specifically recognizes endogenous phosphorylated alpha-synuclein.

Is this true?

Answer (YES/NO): YES